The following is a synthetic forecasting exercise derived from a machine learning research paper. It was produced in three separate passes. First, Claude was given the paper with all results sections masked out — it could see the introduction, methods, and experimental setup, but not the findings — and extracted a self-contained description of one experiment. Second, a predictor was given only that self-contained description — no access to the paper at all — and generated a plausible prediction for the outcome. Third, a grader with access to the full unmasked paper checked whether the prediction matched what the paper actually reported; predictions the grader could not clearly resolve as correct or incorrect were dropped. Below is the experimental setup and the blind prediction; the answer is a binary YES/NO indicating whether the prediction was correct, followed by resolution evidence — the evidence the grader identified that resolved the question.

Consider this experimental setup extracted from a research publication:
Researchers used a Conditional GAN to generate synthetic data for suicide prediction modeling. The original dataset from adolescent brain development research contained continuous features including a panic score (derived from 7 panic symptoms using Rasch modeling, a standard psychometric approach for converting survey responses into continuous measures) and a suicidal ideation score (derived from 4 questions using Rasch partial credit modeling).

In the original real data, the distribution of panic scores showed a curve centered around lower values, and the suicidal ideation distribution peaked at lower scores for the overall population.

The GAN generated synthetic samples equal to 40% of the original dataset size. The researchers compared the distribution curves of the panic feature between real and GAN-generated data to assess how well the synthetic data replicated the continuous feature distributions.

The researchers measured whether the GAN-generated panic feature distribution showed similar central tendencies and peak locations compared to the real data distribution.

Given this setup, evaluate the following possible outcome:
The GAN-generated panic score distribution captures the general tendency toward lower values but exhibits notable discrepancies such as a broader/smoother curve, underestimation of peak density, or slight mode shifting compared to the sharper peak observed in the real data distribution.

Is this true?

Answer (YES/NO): NO